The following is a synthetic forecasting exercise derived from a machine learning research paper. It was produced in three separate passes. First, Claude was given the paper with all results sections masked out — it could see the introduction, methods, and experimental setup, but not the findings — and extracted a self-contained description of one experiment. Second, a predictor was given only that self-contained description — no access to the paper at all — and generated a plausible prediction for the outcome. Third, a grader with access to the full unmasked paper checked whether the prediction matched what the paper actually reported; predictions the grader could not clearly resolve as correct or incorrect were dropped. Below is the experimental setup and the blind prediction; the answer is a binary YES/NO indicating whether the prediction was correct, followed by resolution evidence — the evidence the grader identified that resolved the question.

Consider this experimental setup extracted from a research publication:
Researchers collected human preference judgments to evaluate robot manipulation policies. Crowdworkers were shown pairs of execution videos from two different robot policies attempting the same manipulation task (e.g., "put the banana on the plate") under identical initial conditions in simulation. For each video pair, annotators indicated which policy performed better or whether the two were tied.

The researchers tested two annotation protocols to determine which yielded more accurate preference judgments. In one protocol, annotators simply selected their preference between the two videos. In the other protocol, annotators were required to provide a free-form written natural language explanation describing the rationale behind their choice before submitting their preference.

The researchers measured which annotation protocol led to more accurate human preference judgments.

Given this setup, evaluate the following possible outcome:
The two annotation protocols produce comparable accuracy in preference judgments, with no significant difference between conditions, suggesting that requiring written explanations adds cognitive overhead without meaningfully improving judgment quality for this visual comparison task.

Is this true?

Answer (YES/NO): NO